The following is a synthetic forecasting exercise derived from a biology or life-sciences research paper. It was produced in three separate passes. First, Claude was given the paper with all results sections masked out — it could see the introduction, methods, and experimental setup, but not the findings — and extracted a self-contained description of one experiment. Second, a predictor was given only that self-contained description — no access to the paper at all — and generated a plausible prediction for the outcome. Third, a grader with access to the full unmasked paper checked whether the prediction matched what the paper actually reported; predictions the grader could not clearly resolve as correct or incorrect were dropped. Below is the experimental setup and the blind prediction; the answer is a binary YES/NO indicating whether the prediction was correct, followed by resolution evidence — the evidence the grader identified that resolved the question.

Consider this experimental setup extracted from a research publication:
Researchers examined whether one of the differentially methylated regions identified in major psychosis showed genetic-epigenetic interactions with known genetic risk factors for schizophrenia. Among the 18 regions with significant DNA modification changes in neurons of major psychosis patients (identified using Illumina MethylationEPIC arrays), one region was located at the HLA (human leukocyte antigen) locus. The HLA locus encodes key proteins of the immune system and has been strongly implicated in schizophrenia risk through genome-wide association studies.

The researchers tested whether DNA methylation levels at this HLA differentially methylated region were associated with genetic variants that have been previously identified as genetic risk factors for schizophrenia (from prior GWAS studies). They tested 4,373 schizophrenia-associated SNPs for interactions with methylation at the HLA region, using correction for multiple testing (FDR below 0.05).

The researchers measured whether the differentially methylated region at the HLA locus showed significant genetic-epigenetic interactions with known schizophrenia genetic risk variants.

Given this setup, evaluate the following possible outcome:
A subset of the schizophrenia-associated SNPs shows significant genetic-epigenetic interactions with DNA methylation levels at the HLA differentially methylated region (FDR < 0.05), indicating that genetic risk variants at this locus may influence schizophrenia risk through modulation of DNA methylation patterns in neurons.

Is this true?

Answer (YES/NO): YES